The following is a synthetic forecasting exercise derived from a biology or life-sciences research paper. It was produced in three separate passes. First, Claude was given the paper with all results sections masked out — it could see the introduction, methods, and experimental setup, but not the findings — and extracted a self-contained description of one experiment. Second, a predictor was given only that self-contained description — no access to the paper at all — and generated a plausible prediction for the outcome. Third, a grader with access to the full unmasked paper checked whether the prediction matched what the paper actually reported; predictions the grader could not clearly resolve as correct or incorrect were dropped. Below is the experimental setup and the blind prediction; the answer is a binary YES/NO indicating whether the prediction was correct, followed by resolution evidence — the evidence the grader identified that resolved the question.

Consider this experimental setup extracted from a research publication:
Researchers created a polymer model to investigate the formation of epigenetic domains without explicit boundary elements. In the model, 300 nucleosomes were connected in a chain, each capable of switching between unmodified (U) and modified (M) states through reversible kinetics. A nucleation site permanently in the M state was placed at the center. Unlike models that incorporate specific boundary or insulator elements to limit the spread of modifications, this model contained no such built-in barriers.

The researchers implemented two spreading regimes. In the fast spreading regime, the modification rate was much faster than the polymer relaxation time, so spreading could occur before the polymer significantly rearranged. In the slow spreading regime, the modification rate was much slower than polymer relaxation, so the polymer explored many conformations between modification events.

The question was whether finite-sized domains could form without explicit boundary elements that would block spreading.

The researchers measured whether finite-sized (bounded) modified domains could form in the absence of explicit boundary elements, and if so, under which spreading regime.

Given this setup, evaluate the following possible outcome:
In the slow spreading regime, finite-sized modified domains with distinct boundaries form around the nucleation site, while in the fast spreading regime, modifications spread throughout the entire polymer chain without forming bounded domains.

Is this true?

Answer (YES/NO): NO